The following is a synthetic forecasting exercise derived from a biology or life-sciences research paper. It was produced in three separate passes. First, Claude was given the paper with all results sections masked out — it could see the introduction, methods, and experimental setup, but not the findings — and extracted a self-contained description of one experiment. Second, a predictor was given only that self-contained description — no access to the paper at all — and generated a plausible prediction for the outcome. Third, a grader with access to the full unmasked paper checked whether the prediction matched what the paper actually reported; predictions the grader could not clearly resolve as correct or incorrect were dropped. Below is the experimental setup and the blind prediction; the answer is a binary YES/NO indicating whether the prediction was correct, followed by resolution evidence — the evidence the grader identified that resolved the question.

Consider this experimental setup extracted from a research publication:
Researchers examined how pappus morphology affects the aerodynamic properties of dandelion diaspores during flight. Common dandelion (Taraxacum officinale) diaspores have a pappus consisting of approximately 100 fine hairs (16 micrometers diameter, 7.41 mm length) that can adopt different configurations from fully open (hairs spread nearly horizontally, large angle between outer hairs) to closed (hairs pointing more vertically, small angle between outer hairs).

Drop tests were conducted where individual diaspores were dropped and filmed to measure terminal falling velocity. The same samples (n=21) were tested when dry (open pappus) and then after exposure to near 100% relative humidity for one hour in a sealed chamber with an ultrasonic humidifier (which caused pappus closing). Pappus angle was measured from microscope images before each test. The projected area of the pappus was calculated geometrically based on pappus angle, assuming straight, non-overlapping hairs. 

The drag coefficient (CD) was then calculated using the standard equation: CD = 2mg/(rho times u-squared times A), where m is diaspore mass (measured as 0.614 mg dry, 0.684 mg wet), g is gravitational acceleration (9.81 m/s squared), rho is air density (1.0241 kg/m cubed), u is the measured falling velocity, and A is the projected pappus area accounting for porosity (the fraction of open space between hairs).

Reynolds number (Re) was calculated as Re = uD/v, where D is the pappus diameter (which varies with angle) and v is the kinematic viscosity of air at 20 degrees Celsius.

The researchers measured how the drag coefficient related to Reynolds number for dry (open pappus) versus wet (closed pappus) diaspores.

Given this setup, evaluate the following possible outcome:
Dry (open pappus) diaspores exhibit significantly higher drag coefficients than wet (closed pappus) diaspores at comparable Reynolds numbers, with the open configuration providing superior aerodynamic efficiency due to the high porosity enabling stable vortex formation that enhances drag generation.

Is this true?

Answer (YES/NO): YES